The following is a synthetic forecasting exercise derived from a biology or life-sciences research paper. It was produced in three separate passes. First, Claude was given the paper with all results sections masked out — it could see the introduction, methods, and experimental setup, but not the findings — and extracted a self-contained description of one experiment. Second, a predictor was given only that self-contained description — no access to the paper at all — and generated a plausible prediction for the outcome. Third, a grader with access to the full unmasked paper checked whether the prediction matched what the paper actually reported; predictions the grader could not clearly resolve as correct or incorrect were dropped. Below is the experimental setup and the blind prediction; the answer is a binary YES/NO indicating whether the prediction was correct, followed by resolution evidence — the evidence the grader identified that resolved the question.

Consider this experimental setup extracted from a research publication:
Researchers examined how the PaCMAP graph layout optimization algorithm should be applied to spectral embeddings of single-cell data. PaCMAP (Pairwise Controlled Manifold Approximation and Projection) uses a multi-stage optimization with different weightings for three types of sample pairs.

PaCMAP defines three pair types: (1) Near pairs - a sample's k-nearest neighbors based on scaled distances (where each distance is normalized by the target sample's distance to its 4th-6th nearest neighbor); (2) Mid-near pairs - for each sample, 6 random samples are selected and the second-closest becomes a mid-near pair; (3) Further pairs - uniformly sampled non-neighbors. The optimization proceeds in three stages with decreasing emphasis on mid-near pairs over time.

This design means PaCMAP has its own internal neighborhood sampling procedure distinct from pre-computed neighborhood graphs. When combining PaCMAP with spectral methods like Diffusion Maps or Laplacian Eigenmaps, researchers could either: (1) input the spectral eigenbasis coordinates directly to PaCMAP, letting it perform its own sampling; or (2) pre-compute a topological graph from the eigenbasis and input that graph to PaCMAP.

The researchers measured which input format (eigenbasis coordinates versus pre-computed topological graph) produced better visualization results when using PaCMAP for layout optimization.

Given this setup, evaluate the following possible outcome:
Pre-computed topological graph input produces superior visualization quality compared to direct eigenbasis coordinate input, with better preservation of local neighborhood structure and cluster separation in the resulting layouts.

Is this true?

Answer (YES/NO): NO